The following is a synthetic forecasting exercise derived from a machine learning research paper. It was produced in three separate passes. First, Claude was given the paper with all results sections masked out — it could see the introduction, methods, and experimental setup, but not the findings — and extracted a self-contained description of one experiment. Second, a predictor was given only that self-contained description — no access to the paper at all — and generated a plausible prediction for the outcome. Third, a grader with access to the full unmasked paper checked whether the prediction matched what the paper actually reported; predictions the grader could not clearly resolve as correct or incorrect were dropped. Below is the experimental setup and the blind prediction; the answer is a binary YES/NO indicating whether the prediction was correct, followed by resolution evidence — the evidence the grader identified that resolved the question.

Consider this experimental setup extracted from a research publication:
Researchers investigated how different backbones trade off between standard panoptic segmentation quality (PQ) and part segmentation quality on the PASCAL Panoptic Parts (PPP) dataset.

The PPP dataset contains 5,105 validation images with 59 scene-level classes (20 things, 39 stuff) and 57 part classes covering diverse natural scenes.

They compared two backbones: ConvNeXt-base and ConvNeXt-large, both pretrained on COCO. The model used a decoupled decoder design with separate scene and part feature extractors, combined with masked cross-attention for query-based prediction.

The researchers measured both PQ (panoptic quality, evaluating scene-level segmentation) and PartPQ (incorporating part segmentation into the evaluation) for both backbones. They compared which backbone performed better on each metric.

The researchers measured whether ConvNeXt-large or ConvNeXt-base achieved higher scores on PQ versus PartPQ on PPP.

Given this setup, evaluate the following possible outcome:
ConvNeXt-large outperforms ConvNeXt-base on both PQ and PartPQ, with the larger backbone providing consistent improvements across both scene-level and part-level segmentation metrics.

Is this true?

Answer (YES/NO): NO